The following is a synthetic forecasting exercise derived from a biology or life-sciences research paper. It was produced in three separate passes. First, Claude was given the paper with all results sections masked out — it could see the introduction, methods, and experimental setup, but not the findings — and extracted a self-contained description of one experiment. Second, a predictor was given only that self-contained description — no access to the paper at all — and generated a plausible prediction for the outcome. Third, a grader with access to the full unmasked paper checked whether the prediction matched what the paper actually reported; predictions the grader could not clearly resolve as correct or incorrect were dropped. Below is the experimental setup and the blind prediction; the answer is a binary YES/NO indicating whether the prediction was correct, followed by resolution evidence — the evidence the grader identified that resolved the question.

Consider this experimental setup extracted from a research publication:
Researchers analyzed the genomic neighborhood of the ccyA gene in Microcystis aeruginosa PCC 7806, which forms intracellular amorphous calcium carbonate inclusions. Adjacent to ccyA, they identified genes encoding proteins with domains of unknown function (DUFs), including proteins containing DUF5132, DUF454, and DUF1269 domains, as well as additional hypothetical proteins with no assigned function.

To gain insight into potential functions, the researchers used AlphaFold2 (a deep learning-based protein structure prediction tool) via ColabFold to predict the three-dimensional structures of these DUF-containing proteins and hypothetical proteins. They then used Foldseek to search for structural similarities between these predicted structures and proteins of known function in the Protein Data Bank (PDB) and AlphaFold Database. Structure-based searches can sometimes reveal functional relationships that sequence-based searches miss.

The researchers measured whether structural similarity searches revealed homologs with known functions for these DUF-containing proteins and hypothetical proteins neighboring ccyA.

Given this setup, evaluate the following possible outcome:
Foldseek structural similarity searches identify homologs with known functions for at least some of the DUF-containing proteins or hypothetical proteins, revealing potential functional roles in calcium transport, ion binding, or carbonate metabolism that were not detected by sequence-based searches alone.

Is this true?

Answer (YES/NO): YES